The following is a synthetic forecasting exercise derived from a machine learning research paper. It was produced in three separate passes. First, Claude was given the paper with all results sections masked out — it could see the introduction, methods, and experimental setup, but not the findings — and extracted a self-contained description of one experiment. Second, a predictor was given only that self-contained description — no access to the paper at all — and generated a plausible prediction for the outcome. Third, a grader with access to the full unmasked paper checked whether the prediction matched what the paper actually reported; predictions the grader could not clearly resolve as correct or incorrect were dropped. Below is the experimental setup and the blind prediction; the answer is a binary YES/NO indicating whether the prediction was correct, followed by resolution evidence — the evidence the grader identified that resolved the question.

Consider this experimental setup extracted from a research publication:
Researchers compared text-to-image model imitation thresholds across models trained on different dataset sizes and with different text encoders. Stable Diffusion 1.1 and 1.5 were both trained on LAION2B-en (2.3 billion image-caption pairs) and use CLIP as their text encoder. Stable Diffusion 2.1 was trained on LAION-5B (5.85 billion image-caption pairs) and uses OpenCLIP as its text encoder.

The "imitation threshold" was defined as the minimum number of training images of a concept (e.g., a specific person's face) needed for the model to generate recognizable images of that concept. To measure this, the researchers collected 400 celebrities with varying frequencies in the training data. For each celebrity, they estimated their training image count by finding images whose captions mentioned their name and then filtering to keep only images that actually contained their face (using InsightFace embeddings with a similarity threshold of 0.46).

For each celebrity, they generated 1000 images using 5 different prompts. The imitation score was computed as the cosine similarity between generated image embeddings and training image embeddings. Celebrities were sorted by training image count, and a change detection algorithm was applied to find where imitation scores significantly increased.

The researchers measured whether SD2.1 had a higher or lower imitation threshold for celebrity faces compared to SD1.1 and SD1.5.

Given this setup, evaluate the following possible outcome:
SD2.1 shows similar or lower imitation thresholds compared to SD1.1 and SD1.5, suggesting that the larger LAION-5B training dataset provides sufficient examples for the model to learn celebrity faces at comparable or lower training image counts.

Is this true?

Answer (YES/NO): NO